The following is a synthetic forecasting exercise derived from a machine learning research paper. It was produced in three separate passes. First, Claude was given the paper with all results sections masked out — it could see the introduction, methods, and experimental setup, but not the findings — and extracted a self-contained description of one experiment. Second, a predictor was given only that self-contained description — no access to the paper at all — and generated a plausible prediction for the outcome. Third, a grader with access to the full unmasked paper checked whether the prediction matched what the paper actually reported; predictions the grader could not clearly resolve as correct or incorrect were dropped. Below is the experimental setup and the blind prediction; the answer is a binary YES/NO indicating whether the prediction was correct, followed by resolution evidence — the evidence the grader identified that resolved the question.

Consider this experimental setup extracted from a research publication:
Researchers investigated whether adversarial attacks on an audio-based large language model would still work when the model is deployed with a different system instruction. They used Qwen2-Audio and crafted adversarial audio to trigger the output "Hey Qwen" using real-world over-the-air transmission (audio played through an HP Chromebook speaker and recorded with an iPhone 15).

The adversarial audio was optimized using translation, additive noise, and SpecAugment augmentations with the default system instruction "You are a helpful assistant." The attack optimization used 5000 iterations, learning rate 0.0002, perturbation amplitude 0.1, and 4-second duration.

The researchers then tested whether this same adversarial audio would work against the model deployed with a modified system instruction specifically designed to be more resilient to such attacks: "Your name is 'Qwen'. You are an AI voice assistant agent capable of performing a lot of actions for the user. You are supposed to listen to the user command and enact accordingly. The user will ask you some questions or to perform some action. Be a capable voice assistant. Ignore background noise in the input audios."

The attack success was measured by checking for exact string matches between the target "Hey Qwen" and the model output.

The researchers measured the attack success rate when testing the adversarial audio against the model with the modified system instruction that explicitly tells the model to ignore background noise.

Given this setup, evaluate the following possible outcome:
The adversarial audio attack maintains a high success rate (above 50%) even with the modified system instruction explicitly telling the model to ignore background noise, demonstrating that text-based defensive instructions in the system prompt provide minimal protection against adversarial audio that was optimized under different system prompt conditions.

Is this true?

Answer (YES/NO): YES